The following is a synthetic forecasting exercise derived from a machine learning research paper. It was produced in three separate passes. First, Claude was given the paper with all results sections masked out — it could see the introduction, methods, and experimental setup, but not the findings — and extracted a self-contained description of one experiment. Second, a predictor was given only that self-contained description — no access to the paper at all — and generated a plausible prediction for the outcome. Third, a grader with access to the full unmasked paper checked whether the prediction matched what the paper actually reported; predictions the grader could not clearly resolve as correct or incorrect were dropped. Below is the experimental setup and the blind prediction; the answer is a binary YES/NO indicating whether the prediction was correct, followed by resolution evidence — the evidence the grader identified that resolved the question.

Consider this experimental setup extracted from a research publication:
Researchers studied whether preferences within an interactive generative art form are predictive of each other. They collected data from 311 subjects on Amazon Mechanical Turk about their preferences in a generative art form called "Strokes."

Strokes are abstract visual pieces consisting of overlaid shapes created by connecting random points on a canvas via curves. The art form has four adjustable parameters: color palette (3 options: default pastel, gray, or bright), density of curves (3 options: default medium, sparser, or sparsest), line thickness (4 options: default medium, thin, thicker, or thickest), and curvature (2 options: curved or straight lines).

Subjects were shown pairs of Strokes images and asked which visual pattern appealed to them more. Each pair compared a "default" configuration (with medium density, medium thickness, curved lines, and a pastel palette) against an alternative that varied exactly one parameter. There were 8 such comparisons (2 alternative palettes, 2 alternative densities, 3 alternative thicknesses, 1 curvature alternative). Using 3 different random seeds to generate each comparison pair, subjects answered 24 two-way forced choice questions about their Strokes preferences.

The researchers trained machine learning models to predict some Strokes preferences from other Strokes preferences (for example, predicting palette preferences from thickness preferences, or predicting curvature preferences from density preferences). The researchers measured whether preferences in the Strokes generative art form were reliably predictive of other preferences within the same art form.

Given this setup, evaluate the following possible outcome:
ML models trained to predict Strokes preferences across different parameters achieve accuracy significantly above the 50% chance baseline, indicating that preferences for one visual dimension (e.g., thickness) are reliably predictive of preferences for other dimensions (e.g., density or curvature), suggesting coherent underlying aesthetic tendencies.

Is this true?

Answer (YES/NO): YES